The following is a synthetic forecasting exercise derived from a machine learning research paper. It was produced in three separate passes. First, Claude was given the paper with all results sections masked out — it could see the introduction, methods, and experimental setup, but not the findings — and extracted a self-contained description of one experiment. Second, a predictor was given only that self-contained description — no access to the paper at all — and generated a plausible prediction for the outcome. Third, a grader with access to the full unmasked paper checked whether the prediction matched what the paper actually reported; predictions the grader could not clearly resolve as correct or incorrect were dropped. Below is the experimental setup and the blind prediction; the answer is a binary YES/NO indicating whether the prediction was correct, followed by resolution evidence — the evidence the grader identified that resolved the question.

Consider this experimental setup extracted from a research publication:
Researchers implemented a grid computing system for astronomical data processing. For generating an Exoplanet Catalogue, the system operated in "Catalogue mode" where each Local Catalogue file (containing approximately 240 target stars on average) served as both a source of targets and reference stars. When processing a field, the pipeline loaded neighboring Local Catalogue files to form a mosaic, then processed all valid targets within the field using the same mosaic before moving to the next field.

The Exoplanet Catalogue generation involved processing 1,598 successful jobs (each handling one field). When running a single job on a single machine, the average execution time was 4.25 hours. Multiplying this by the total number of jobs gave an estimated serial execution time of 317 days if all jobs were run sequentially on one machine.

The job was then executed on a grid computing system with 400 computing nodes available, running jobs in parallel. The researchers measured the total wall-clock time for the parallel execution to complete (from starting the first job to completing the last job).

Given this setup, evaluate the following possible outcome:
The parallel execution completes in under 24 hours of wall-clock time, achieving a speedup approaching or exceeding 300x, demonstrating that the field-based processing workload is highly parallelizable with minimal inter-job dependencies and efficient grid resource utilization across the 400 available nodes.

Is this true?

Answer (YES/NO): NO